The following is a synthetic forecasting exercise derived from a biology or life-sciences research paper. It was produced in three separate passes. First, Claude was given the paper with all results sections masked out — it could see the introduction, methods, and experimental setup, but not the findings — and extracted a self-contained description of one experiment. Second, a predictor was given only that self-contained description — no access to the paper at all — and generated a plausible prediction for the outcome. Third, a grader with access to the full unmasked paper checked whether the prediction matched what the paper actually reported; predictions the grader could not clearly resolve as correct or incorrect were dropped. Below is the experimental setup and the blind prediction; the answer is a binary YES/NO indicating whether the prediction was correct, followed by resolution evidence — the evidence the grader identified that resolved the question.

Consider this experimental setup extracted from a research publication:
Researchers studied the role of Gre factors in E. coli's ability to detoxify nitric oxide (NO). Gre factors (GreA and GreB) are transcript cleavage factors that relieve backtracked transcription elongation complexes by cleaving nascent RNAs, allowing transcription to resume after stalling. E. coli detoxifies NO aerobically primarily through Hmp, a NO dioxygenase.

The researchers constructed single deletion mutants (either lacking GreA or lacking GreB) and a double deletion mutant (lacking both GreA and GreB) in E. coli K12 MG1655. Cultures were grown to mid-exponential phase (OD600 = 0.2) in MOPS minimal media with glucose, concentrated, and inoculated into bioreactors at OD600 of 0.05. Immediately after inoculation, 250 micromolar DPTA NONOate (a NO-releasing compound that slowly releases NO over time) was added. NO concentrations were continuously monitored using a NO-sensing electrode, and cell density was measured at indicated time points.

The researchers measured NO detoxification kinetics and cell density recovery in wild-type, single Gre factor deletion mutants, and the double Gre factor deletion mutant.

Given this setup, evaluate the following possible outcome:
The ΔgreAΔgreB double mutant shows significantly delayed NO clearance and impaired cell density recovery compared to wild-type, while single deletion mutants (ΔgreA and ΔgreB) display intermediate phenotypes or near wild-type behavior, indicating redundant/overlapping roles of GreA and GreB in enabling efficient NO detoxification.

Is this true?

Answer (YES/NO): YES